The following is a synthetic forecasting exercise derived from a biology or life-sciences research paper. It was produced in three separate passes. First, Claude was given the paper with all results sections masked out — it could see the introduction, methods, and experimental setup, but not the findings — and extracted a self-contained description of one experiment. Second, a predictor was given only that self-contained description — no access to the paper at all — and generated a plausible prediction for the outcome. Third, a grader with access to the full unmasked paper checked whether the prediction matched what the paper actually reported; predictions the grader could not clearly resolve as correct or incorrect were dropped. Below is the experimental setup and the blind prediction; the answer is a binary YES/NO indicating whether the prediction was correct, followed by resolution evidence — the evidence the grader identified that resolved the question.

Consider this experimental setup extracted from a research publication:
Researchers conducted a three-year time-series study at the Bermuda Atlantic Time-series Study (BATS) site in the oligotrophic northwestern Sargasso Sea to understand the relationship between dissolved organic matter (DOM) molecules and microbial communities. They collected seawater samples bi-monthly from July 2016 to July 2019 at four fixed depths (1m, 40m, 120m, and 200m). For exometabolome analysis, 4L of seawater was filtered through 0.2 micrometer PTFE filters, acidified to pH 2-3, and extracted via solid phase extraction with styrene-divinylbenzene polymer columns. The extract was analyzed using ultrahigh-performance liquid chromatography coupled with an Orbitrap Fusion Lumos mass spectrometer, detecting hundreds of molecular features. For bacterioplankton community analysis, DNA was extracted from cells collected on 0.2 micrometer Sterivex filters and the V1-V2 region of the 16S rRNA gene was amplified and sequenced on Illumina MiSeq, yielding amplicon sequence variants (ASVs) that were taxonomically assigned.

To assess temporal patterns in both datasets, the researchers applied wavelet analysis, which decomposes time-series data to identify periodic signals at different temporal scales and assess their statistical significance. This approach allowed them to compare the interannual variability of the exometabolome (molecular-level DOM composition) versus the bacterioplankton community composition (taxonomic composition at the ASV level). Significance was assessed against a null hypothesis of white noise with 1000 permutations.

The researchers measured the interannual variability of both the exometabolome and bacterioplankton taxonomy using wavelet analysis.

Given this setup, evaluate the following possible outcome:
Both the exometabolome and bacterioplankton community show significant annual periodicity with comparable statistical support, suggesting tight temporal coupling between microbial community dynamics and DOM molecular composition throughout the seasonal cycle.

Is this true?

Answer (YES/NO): NO